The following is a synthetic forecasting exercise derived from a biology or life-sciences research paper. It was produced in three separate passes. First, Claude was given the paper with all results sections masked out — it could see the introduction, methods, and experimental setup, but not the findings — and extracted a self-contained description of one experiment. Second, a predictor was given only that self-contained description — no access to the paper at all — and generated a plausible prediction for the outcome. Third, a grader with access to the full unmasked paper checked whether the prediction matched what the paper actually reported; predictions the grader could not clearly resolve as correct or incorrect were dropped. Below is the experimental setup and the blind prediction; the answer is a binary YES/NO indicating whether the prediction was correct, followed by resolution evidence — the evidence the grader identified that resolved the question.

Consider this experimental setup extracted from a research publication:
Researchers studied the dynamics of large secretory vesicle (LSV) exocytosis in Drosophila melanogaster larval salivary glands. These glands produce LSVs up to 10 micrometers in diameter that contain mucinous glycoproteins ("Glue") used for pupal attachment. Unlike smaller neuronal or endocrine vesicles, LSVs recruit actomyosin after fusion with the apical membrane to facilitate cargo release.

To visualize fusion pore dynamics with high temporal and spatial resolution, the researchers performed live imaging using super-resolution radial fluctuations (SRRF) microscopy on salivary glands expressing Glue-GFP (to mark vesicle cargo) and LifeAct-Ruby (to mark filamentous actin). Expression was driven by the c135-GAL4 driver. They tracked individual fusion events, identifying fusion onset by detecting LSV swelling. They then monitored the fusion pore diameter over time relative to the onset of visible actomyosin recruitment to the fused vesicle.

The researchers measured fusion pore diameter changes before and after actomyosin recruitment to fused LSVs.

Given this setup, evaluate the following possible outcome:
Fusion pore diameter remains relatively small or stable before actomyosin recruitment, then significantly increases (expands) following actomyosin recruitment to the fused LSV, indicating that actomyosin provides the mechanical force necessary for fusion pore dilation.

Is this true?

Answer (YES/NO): NO